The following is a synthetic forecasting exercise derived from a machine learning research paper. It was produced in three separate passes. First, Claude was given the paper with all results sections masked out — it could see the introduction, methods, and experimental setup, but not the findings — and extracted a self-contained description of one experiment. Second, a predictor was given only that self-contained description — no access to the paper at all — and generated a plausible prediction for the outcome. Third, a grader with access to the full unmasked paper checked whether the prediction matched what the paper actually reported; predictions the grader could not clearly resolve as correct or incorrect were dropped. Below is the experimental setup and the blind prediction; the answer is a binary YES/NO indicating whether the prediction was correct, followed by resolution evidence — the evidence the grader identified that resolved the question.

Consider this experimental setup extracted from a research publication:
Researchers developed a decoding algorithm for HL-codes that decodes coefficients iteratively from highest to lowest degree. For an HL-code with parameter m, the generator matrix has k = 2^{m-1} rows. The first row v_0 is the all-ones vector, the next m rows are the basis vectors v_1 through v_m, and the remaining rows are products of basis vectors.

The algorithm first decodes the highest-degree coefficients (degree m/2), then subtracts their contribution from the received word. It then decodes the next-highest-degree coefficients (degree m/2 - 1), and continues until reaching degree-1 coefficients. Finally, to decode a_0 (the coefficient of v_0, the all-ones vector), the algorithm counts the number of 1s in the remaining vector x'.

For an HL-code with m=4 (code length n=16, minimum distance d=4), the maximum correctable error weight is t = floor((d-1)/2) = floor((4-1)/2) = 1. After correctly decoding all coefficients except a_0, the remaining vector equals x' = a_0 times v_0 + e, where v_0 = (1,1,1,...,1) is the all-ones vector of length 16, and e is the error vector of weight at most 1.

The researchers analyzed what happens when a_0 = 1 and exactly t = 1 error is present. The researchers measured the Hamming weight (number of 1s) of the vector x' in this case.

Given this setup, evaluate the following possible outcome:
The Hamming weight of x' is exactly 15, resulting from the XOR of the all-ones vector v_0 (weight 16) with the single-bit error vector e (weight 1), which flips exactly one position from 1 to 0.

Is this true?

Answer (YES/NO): YES